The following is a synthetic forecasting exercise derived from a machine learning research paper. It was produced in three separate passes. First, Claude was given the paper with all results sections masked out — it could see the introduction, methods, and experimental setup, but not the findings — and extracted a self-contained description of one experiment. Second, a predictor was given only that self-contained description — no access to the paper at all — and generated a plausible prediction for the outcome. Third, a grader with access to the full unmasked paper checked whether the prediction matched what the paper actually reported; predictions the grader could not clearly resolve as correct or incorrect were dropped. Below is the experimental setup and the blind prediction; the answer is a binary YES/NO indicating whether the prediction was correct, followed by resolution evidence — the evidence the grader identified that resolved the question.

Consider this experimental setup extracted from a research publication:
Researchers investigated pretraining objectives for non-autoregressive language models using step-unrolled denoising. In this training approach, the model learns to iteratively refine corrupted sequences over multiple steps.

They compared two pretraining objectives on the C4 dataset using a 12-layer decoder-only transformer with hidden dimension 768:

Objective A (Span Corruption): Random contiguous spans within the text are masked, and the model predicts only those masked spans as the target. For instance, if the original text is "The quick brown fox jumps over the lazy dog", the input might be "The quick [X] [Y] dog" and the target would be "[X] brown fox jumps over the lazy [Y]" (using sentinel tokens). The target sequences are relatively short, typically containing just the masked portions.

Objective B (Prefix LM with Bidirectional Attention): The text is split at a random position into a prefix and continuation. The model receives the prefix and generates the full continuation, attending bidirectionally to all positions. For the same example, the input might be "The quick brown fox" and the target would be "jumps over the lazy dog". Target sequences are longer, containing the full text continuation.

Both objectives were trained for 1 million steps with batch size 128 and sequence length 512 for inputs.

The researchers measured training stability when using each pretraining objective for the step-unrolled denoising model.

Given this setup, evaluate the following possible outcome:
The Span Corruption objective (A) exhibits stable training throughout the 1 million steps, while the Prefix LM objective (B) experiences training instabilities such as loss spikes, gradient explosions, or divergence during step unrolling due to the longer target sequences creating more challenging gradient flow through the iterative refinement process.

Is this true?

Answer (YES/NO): NO